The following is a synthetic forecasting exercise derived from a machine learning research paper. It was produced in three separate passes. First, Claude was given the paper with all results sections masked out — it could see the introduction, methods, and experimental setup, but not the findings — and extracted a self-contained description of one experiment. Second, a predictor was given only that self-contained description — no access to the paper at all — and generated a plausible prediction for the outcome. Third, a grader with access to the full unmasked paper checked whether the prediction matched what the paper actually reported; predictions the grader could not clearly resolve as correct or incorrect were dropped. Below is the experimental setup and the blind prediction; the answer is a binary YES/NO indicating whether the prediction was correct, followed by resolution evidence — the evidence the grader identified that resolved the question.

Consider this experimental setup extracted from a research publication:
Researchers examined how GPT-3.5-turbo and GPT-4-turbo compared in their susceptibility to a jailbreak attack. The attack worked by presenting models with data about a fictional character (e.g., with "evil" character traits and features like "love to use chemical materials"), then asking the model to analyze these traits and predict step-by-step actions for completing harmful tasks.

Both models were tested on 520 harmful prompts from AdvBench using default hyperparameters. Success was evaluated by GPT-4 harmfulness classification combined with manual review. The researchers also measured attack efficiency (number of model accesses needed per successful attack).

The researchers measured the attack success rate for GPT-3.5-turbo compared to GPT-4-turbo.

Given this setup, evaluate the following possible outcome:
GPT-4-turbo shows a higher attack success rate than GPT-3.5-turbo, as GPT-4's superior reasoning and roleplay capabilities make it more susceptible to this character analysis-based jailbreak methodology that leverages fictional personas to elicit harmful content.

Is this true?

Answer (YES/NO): NO